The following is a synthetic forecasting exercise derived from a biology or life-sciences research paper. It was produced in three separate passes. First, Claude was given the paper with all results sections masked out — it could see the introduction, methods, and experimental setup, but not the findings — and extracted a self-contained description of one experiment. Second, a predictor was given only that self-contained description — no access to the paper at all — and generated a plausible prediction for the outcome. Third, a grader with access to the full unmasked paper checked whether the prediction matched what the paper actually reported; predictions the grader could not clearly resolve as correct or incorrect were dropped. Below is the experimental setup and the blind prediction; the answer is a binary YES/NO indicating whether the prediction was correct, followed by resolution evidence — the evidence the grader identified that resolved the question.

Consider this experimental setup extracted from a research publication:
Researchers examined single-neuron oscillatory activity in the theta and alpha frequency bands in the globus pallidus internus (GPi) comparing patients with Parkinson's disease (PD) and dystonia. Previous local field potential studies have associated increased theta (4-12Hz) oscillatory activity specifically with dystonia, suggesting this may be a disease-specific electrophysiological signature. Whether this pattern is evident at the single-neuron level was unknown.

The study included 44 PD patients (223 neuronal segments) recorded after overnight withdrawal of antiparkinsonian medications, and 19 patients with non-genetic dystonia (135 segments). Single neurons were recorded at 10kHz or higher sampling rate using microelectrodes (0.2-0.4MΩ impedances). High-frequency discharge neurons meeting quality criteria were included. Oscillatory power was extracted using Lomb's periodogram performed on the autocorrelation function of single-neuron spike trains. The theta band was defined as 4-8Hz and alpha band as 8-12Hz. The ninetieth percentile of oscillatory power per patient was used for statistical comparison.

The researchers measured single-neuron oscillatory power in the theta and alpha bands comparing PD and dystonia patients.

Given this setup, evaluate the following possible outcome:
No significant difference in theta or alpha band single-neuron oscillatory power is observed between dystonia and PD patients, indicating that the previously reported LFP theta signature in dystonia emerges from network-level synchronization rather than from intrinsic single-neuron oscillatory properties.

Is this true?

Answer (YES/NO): NO